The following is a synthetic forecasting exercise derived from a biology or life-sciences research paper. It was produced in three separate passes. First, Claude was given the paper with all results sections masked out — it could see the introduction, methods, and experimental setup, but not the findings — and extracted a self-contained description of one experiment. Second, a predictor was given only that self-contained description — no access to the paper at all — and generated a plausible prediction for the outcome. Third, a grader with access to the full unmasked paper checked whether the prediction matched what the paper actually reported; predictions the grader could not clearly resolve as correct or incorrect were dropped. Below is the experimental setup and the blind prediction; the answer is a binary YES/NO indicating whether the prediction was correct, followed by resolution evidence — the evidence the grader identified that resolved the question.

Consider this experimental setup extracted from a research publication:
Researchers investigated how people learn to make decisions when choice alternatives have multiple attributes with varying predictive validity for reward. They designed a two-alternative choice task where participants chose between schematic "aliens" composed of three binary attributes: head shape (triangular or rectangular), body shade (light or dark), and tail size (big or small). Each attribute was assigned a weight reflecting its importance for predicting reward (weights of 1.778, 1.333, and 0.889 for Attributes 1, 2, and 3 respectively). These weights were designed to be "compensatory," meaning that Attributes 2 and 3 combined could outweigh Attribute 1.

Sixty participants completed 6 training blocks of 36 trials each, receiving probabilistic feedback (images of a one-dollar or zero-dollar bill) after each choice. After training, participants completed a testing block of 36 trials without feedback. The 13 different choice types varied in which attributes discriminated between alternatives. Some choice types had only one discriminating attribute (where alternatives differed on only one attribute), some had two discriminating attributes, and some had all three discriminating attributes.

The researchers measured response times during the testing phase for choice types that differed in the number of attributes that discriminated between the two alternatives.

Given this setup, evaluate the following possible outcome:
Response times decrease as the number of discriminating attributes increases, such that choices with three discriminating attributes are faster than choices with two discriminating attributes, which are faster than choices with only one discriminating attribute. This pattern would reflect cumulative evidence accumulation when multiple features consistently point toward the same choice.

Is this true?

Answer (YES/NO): NO